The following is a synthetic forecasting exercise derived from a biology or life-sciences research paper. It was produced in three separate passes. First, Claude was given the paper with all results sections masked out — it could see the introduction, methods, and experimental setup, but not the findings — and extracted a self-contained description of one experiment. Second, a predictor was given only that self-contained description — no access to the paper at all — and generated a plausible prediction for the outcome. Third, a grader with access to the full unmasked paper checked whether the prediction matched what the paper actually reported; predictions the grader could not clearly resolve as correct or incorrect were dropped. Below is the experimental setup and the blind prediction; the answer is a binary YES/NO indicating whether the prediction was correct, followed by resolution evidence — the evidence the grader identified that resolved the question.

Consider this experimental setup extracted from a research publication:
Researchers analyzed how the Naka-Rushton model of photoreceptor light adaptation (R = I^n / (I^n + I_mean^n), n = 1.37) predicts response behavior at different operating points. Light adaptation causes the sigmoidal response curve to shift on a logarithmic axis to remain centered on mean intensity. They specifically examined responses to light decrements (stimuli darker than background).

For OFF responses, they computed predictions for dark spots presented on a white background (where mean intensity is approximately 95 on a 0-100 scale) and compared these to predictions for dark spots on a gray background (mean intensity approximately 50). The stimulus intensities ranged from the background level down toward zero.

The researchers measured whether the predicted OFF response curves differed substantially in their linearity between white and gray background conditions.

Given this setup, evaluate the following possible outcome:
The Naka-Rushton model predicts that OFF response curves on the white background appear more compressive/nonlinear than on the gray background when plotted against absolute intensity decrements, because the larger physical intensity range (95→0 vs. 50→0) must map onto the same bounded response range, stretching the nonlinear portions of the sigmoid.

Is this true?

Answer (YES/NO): NO